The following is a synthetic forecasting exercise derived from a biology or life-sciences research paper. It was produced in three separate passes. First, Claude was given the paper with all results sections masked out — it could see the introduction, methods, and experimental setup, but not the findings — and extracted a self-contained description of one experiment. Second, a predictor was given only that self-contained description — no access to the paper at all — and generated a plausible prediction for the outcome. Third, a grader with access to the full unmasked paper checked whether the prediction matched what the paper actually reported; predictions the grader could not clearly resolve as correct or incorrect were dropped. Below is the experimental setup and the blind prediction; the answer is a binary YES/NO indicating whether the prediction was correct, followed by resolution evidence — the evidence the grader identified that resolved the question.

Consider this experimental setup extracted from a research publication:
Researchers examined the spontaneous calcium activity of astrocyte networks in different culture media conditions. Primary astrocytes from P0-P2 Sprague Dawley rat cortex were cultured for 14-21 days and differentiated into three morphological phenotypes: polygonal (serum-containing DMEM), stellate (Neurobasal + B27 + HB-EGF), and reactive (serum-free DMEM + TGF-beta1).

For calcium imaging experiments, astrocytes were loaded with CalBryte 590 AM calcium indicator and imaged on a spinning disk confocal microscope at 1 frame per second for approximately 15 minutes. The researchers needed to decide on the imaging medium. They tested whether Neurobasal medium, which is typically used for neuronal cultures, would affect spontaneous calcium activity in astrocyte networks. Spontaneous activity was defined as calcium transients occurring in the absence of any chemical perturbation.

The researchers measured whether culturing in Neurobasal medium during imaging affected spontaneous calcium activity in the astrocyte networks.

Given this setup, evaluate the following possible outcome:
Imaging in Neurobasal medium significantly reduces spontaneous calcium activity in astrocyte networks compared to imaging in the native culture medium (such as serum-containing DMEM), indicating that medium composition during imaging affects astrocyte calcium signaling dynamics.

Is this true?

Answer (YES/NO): NO